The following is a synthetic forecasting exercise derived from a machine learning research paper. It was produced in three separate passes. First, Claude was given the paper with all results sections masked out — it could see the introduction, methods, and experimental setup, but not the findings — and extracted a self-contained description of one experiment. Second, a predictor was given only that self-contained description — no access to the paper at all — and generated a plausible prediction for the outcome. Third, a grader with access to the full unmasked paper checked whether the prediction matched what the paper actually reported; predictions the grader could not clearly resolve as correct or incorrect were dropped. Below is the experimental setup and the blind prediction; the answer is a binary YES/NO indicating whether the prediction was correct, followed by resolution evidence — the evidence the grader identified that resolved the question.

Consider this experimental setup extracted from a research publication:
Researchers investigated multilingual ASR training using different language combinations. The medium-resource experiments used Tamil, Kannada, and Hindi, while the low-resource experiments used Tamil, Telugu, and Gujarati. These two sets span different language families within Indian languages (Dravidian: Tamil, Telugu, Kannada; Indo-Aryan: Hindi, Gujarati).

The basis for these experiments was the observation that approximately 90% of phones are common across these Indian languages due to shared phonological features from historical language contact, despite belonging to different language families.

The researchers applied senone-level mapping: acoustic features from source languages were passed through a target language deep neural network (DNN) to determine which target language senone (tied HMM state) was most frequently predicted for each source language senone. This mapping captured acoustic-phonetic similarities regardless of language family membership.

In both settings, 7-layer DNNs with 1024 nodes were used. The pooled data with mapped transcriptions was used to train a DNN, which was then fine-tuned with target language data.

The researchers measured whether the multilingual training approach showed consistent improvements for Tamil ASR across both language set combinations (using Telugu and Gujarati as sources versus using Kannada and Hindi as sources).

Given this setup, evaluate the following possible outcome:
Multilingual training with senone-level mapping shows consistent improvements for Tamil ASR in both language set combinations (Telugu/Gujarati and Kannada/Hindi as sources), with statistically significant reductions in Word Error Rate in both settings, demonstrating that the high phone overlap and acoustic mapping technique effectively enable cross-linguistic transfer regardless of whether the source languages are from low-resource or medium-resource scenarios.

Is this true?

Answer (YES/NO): NO